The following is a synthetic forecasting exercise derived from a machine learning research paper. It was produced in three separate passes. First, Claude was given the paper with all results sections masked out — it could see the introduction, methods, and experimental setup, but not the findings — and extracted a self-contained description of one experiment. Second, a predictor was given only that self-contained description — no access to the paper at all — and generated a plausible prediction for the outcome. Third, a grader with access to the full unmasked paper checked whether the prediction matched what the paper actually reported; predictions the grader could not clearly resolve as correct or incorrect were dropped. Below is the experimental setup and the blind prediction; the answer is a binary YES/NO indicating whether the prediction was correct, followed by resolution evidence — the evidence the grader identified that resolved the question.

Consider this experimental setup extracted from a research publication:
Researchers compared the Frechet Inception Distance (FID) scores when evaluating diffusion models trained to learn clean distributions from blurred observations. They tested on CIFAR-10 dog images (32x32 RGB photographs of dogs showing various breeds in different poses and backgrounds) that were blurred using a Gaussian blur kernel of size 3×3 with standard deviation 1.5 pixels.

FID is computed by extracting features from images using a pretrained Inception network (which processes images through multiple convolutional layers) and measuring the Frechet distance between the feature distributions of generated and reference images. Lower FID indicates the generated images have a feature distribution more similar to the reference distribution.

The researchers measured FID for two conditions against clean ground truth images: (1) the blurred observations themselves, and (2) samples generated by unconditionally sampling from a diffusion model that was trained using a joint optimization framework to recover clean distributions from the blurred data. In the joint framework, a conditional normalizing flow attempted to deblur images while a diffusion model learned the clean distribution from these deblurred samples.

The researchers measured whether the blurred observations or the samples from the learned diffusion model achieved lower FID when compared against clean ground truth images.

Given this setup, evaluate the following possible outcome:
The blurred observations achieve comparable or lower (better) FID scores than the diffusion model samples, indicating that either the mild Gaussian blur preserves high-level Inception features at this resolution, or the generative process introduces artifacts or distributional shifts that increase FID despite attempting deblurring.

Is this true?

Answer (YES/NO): YES